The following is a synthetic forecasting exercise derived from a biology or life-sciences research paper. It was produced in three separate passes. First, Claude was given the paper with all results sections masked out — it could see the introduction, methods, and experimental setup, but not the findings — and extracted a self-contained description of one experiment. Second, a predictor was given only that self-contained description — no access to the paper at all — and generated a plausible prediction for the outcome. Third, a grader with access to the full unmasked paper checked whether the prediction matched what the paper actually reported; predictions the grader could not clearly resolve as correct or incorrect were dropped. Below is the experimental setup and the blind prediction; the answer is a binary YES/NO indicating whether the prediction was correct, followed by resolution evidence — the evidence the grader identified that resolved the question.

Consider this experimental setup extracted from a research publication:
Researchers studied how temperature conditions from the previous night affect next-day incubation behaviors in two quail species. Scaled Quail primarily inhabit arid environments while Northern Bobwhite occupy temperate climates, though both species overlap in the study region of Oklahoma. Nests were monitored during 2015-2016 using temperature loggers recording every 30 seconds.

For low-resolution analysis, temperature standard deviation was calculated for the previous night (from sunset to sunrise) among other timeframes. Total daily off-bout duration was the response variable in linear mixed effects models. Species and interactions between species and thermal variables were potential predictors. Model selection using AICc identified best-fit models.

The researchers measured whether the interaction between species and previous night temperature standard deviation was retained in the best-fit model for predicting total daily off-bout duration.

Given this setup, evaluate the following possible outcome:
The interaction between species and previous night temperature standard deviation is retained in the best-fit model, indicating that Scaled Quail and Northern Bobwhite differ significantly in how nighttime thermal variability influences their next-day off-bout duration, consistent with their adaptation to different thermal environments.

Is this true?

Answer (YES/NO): NO